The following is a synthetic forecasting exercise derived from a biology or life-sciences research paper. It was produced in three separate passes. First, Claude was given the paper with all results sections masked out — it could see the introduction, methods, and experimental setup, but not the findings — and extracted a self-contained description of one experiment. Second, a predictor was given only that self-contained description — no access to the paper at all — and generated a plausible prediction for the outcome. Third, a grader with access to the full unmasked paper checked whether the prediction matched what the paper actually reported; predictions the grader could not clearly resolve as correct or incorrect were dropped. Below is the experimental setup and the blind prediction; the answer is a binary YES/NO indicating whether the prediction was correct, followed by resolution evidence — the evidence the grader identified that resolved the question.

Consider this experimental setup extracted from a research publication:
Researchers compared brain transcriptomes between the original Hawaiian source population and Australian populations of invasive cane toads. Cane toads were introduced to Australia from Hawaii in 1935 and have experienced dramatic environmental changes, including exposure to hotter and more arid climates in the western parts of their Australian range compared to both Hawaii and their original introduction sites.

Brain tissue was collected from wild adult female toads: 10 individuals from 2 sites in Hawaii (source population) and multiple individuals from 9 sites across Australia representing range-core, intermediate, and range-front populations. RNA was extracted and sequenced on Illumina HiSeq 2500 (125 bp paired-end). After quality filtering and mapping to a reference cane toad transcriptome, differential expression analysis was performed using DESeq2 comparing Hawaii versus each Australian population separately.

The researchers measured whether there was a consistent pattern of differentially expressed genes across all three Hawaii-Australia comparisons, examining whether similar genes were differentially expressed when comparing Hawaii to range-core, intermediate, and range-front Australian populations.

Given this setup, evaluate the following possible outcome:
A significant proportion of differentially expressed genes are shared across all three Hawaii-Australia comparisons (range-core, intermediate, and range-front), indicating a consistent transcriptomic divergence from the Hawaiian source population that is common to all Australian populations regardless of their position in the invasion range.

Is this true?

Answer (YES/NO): YES